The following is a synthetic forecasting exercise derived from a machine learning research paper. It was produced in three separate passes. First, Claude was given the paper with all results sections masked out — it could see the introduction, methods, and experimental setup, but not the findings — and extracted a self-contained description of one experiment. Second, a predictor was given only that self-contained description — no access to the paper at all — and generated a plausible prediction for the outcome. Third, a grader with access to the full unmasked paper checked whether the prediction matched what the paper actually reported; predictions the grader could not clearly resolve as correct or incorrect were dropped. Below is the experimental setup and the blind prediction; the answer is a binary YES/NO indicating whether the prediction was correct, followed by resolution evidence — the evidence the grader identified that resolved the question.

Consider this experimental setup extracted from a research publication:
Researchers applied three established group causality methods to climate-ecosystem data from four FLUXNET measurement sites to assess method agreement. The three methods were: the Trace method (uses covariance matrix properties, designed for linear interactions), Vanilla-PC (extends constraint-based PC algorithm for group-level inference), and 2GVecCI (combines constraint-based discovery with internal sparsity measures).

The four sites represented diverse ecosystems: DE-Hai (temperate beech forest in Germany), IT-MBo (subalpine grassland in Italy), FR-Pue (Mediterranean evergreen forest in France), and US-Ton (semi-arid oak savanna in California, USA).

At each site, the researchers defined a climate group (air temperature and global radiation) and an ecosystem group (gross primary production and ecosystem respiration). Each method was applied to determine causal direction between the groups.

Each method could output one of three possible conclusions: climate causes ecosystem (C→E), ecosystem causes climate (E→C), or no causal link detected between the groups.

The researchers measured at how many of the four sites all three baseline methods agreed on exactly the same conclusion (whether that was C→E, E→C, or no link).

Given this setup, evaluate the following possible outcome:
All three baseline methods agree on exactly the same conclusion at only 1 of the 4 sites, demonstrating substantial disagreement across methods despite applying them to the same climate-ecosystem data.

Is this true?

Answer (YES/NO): NO